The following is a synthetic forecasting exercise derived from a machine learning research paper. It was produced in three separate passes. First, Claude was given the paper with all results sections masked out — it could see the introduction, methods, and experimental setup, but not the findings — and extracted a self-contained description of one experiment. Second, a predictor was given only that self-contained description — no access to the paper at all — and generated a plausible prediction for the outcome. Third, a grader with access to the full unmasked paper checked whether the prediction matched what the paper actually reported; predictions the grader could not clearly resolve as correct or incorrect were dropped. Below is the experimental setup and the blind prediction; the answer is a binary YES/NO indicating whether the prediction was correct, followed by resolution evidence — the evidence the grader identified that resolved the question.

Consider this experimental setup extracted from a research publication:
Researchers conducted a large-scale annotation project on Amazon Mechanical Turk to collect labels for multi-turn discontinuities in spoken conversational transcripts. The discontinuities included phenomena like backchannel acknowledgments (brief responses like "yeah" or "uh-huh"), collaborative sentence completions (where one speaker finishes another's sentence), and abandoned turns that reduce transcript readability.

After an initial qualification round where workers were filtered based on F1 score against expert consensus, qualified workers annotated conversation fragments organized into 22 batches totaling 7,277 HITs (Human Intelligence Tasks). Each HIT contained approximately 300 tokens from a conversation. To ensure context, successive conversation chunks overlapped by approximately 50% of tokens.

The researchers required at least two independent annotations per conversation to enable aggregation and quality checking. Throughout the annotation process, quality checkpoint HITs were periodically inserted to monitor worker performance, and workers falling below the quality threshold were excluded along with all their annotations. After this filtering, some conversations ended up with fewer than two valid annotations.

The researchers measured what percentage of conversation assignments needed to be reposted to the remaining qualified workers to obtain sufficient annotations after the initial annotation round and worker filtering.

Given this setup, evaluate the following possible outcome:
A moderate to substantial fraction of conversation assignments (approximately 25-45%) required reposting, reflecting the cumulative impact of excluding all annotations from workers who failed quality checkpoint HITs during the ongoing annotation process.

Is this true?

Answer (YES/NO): YES